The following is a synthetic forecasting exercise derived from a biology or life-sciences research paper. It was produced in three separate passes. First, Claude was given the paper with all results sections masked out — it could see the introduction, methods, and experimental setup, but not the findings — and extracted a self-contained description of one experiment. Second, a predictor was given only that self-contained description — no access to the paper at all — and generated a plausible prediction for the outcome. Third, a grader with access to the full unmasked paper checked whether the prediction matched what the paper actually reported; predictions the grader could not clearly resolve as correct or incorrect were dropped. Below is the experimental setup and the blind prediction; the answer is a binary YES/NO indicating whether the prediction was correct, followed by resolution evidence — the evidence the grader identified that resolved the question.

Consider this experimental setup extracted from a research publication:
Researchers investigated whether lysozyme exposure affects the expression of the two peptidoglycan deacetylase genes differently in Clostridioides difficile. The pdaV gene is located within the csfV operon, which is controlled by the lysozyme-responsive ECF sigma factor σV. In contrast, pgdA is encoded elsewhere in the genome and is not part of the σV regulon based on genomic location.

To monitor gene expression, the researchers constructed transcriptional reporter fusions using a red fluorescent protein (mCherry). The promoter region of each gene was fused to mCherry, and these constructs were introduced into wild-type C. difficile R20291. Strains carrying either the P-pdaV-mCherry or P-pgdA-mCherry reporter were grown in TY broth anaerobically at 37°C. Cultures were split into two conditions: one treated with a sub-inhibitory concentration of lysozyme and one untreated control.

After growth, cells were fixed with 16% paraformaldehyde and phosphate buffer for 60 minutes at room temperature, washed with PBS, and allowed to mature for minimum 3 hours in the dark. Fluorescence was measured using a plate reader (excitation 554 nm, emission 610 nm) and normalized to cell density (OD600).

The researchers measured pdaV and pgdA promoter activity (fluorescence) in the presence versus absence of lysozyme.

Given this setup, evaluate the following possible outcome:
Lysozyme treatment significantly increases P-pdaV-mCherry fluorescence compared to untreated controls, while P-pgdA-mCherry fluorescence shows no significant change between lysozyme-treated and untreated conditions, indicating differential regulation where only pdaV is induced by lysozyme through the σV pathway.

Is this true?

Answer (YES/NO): YES